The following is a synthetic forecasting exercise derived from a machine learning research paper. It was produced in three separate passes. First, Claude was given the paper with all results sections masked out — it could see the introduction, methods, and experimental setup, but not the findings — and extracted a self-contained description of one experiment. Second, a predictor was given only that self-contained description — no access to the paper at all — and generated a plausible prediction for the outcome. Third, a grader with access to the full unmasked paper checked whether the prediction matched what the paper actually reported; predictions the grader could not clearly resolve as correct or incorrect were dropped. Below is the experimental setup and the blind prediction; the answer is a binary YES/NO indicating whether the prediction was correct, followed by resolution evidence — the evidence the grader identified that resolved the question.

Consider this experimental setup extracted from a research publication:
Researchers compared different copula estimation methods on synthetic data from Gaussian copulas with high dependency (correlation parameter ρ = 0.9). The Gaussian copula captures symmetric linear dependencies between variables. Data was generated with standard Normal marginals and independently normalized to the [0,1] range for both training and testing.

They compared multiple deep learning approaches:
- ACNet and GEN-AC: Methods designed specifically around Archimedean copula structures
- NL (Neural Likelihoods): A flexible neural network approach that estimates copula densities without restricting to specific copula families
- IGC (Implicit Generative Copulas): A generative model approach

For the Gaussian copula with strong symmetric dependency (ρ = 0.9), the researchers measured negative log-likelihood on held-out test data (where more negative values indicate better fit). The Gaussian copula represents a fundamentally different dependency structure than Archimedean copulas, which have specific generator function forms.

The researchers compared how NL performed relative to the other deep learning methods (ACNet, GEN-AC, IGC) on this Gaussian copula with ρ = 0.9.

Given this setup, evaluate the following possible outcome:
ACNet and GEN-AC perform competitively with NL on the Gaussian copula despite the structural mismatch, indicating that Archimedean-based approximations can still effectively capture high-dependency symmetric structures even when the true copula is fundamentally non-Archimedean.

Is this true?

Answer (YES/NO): YES